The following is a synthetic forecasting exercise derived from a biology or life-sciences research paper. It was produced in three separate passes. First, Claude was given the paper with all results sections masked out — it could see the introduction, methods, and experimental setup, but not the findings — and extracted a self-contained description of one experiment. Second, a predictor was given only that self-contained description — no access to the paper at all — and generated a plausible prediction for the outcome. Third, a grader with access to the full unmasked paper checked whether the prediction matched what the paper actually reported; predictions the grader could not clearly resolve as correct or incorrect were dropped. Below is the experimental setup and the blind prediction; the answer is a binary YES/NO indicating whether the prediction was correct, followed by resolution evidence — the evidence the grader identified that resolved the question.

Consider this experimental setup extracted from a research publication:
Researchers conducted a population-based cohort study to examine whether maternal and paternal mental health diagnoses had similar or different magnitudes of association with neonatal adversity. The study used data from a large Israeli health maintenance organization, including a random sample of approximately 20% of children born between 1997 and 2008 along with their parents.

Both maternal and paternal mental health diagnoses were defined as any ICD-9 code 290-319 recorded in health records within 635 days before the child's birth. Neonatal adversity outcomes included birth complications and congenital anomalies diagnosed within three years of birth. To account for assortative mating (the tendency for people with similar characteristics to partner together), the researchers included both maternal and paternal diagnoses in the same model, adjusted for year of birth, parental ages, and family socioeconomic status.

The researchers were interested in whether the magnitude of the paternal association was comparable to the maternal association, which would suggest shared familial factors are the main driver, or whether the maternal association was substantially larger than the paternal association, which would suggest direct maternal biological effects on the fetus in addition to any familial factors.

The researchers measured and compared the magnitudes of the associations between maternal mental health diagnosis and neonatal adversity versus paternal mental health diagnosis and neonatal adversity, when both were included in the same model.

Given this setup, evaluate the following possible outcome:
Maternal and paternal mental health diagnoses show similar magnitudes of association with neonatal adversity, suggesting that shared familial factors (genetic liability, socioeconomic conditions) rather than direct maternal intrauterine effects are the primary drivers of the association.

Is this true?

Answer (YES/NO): NO